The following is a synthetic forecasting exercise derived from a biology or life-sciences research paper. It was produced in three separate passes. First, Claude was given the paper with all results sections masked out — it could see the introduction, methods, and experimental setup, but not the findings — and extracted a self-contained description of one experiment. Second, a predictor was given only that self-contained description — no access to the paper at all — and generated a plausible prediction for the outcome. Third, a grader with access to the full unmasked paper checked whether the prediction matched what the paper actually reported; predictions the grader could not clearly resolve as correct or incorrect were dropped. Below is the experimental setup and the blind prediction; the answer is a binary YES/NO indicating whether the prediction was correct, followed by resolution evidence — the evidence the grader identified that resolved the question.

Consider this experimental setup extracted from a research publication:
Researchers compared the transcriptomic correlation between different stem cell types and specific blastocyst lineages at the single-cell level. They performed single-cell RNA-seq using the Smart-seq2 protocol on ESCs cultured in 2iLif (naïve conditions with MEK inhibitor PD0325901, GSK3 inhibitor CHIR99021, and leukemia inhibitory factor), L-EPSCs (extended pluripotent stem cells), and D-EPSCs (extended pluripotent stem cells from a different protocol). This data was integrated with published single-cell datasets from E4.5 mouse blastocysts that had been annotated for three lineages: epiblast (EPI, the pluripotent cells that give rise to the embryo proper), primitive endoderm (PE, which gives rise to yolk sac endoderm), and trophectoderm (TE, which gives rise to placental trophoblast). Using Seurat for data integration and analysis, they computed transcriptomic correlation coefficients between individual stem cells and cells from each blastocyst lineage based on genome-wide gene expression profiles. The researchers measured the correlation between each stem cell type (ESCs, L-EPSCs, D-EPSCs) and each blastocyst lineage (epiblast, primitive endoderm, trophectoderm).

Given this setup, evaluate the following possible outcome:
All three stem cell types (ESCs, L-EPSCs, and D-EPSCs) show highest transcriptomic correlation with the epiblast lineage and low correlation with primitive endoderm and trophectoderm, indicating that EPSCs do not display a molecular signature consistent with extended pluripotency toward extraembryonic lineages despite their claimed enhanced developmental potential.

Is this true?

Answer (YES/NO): YES